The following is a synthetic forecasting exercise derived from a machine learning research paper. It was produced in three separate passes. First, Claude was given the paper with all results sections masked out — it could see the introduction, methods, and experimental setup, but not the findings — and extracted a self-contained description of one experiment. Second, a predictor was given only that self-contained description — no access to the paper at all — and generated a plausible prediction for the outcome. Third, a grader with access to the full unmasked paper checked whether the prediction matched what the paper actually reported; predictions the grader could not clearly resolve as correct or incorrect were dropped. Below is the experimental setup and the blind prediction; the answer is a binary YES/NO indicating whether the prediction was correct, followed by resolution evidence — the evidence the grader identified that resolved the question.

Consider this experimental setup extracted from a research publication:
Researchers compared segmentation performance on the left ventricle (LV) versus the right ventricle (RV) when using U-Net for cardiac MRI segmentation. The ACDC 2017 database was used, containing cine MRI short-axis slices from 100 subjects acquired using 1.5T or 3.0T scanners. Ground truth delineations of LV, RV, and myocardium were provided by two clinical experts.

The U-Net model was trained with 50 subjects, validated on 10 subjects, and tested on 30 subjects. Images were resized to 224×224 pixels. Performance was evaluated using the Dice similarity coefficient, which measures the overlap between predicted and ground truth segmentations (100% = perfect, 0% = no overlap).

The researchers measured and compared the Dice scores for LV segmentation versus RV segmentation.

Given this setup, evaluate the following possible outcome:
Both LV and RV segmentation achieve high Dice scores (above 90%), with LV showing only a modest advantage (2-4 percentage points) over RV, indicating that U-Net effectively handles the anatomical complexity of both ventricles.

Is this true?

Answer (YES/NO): NO